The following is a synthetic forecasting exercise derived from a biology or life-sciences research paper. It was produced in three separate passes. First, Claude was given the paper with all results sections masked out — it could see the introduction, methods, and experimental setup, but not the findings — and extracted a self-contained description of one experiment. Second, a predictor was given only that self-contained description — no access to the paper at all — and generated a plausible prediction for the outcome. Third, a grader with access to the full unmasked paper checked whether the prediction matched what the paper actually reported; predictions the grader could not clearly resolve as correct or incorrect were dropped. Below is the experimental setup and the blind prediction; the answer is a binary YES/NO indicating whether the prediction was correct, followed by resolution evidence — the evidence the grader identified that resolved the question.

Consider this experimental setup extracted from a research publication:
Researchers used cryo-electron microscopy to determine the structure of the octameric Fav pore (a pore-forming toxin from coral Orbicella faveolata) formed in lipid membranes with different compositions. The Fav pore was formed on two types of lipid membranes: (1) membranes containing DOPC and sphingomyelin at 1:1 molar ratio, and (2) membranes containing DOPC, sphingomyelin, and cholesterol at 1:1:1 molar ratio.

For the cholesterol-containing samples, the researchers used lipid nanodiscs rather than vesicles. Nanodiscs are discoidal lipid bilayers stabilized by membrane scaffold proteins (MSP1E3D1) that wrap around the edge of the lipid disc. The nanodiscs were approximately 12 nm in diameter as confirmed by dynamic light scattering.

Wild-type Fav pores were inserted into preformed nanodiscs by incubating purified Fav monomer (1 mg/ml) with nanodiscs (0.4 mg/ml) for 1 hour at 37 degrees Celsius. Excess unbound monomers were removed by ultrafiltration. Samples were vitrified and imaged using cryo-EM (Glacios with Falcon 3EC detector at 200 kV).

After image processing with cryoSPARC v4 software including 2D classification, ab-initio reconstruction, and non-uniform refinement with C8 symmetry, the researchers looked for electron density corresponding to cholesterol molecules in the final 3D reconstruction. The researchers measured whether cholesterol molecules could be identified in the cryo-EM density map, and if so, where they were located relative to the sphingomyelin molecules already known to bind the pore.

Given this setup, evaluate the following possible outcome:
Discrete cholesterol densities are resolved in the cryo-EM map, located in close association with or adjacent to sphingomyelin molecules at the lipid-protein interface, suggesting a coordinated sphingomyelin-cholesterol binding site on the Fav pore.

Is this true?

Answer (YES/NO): YES